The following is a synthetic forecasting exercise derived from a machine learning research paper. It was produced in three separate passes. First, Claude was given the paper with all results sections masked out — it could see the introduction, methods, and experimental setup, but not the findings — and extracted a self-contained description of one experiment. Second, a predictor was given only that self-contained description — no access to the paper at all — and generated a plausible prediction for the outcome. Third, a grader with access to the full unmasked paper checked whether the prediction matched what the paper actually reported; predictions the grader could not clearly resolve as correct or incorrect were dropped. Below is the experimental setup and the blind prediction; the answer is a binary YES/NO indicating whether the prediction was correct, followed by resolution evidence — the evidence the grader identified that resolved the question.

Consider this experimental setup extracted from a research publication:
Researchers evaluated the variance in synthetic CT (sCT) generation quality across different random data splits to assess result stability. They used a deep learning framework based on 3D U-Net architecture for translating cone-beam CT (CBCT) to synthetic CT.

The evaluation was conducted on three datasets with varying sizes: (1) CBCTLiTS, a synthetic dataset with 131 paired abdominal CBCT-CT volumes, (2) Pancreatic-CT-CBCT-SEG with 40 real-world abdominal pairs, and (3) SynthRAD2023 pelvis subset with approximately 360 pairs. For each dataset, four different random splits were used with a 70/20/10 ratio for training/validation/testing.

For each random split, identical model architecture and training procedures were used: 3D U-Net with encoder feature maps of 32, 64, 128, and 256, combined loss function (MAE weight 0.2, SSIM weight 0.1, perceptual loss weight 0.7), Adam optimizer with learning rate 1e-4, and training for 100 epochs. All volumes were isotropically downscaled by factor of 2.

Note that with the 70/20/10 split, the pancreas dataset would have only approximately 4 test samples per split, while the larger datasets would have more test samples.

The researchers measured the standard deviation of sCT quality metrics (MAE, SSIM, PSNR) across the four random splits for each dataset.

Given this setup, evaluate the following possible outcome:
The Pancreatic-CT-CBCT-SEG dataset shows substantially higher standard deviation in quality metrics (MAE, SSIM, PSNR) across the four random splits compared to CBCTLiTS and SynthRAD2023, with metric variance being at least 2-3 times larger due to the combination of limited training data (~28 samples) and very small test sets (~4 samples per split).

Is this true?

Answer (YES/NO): NO